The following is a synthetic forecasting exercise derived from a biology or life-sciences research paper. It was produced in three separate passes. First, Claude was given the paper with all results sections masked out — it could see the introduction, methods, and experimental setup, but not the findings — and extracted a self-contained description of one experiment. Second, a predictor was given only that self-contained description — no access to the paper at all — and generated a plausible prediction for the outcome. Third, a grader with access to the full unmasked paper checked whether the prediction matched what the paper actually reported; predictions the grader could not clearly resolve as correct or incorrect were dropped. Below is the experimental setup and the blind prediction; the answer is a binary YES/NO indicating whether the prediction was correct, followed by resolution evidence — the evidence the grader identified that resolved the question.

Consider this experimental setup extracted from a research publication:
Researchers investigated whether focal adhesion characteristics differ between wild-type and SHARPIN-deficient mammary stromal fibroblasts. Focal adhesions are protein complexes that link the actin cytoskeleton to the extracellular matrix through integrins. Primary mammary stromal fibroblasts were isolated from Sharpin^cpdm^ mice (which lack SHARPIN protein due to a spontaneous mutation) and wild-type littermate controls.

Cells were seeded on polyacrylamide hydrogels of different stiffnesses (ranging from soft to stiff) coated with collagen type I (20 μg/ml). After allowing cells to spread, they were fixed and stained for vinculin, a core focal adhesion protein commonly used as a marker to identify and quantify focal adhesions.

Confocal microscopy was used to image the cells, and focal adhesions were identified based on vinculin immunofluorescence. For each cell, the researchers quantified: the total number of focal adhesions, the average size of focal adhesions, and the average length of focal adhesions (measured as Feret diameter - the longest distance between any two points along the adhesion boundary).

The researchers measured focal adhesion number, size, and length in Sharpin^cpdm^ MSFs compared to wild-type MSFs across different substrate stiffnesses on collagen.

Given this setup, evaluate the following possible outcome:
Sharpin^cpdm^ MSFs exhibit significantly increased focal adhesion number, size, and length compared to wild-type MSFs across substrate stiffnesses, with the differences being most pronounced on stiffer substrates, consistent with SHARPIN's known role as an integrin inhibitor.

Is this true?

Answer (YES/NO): NO